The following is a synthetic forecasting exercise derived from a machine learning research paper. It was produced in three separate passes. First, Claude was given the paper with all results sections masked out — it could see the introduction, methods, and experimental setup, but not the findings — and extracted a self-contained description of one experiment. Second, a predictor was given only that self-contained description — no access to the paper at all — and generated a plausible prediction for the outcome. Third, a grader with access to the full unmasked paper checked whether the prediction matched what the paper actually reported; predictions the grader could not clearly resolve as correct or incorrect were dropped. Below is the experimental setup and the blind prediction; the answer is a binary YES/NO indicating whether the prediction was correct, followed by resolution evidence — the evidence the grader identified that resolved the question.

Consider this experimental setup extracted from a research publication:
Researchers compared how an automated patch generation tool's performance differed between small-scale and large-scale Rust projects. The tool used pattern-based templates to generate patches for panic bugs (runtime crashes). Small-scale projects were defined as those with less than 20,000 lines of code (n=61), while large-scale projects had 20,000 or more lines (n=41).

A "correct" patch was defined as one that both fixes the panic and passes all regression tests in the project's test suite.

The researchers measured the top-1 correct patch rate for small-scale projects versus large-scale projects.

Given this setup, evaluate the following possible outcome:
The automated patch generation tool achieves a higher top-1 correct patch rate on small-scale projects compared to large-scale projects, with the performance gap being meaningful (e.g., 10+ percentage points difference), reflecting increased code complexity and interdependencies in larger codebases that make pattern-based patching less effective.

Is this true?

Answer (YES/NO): YES